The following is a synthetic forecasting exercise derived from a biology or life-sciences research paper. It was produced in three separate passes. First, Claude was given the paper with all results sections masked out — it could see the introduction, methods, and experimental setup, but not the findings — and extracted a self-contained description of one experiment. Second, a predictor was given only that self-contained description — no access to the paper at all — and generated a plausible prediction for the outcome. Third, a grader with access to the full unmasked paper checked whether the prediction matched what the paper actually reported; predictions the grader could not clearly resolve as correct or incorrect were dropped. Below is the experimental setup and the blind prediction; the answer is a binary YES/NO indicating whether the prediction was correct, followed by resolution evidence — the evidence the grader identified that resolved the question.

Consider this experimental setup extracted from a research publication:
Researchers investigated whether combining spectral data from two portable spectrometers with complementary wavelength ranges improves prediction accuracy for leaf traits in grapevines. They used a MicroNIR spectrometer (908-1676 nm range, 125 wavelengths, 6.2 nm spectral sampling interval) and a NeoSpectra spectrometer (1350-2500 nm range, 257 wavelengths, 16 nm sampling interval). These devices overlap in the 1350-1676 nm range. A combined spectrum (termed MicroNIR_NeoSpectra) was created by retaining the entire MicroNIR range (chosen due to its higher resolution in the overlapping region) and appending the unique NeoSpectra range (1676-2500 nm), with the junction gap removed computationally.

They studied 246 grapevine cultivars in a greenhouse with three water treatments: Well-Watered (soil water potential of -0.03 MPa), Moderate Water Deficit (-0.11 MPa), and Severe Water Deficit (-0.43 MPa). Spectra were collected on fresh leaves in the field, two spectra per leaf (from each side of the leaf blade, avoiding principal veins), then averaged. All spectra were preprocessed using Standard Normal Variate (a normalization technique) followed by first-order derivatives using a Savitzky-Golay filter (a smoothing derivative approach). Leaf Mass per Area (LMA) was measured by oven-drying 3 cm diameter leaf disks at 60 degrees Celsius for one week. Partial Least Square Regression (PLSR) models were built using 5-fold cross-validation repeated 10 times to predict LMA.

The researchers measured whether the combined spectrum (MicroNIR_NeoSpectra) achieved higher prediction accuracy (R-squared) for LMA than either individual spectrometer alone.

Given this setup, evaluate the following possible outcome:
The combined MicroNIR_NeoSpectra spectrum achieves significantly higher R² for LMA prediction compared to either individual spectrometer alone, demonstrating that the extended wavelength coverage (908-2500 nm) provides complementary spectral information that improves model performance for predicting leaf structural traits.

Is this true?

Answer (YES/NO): NO